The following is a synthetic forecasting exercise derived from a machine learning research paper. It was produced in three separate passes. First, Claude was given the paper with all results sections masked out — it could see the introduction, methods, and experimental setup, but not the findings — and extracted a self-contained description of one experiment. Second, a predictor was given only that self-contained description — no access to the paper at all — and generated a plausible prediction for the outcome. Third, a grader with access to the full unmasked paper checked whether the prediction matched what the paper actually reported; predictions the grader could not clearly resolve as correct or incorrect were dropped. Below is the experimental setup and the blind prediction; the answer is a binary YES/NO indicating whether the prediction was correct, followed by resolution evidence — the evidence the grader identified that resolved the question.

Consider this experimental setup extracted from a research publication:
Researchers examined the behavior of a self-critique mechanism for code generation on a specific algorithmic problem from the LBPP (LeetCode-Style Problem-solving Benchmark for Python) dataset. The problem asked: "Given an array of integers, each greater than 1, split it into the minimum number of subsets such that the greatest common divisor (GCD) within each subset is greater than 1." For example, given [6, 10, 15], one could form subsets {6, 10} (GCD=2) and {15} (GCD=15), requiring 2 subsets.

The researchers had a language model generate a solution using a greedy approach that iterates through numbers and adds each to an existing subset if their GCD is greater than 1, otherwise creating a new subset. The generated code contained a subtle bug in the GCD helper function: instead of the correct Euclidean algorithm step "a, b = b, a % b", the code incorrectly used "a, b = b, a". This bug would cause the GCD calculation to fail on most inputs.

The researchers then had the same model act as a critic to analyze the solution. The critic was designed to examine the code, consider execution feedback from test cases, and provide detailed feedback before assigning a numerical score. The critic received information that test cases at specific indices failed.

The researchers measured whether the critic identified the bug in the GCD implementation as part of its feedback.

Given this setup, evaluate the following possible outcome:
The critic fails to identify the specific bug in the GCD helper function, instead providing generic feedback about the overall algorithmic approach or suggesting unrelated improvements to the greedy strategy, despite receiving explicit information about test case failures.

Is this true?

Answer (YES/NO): YES